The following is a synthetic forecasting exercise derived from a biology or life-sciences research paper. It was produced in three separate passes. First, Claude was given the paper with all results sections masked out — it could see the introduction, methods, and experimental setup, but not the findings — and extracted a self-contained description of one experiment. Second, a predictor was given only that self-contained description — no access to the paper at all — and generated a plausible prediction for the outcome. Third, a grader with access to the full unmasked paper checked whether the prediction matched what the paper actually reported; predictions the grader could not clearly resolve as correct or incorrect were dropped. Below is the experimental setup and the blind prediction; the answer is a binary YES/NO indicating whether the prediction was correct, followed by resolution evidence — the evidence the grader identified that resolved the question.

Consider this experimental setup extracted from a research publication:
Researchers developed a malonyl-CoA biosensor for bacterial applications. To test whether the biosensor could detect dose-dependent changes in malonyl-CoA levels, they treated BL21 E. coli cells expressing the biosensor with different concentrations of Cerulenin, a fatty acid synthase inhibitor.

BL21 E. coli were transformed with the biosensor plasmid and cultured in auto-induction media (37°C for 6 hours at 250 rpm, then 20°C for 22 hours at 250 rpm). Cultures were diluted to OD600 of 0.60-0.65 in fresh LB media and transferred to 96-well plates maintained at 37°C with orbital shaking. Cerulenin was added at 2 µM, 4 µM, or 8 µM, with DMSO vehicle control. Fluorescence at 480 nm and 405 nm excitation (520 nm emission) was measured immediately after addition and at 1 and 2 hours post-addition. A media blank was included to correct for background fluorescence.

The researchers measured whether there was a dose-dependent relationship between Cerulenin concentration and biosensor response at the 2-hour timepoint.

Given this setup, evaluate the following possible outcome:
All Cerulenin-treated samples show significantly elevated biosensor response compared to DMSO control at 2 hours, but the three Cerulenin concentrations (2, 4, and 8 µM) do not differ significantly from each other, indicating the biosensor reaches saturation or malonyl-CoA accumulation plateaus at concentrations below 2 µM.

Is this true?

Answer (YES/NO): NO